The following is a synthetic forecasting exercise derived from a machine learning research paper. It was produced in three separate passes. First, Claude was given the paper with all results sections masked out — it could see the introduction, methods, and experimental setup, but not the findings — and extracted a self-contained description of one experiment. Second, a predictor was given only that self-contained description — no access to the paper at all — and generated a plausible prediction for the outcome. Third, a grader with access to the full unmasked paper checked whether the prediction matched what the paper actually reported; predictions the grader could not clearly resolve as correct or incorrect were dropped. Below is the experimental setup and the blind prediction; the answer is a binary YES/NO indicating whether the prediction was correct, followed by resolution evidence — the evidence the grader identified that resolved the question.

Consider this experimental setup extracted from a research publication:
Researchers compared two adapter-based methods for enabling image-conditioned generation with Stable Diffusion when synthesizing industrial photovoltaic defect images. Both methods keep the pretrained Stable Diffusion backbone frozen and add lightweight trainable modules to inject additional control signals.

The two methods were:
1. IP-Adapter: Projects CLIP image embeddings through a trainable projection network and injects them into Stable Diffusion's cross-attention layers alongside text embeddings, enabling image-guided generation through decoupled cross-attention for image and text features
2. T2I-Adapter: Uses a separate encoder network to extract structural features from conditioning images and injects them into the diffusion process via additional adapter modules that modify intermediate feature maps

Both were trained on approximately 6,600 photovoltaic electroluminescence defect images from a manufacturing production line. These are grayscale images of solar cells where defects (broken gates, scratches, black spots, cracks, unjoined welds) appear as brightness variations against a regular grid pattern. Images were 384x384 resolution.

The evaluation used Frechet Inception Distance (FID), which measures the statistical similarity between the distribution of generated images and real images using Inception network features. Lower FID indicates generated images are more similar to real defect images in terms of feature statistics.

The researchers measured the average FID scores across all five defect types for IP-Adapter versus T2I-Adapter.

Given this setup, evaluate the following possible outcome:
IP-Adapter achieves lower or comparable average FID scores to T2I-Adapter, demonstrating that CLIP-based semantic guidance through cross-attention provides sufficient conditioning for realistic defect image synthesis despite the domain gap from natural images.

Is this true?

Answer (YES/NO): YES